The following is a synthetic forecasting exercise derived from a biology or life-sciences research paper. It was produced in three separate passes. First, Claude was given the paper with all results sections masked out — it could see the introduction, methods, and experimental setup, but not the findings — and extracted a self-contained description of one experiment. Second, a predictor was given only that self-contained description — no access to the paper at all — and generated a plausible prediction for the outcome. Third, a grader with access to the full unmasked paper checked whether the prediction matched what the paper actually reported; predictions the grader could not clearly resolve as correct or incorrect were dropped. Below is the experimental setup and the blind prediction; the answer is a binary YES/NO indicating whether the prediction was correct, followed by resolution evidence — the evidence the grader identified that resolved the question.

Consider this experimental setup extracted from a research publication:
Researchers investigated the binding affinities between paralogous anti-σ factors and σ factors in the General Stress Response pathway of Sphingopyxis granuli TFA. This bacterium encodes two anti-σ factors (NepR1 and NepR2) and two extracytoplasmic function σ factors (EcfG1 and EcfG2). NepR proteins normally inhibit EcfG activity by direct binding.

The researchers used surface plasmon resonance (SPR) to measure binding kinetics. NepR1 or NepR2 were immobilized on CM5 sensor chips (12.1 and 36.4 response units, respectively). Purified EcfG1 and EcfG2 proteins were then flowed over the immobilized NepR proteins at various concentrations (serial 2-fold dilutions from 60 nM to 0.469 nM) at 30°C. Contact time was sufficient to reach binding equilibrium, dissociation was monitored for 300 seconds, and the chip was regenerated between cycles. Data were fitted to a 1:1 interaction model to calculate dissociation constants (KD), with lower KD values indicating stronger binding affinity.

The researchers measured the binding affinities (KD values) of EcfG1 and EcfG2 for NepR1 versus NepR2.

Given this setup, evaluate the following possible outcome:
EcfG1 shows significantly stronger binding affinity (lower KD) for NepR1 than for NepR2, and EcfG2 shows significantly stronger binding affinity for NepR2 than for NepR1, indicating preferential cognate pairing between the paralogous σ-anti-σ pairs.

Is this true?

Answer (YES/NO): NO